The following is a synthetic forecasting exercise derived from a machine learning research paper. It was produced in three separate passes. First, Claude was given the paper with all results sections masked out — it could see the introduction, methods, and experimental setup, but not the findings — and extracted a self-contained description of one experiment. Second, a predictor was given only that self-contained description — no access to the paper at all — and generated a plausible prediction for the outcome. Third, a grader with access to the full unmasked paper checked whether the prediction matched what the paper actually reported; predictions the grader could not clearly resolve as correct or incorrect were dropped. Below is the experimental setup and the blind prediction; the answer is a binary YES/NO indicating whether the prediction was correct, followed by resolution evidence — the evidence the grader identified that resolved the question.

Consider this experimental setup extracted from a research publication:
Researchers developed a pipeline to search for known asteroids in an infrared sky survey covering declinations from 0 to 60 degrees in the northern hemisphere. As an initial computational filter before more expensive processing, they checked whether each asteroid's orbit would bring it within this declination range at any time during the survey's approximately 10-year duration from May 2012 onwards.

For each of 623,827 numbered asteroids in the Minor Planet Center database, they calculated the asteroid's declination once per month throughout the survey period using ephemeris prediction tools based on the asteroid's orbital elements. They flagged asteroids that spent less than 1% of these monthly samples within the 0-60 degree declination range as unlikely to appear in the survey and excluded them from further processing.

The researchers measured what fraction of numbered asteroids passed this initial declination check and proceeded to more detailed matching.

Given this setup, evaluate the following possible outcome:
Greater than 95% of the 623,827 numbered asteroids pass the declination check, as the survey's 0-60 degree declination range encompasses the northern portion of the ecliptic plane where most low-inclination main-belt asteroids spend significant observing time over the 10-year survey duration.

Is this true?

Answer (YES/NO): YES